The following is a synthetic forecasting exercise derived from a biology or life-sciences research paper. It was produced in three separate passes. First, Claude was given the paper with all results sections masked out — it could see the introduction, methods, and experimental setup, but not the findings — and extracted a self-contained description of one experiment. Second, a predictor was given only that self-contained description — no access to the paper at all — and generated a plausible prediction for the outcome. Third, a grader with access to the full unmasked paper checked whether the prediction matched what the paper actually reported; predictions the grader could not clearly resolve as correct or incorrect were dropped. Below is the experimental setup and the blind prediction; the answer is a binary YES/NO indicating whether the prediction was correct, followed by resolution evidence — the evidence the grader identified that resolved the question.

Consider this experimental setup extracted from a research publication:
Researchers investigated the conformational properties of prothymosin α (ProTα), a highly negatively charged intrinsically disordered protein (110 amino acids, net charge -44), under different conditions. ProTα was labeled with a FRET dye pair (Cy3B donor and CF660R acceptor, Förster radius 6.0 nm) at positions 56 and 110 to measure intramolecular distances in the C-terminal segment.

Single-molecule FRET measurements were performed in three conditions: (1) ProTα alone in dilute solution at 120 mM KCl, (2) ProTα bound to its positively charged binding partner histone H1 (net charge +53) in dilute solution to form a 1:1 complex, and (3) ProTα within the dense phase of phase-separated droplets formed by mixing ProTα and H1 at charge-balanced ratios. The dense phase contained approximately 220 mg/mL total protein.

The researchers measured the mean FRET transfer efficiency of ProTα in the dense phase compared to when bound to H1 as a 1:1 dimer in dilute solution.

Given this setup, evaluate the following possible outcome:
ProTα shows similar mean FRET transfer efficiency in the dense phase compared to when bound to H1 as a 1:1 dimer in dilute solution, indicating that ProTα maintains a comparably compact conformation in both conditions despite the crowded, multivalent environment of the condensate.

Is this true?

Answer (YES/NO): NO